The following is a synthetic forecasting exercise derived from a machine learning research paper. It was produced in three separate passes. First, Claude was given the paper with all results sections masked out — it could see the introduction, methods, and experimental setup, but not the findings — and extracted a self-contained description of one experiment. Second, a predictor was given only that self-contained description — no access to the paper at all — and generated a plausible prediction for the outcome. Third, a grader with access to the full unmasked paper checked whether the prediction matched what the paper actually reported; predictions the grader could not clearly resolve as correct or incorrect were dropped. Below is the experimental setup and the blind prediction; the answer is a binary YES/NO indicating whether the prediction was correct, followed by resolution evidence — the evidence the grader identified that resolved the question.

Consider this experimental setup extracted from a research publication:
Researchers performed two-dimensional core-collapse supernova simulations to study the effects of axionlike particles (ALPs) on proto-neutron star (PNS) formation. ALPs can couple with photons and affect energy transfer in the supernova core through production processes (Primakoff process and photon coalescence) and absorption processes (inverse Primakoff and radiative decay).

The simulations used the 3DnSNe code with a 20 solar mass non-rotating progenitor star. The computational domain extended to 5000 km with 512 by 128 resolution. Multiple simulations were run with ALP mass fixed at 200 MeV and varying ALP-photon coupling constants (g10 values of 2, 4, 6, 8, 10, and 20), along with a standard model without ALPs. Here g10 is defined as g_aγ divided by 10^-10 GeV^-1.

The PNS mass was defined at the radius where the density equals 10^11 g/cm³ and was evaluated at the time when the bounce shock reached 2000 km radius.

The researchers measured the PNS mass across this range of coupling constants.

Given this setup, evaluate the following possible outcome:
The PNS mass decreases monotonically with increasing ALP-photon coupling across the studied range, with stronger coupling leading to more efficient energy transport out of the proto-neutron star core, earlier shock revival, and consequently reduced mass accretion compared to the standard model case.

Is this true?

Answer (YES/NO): YES